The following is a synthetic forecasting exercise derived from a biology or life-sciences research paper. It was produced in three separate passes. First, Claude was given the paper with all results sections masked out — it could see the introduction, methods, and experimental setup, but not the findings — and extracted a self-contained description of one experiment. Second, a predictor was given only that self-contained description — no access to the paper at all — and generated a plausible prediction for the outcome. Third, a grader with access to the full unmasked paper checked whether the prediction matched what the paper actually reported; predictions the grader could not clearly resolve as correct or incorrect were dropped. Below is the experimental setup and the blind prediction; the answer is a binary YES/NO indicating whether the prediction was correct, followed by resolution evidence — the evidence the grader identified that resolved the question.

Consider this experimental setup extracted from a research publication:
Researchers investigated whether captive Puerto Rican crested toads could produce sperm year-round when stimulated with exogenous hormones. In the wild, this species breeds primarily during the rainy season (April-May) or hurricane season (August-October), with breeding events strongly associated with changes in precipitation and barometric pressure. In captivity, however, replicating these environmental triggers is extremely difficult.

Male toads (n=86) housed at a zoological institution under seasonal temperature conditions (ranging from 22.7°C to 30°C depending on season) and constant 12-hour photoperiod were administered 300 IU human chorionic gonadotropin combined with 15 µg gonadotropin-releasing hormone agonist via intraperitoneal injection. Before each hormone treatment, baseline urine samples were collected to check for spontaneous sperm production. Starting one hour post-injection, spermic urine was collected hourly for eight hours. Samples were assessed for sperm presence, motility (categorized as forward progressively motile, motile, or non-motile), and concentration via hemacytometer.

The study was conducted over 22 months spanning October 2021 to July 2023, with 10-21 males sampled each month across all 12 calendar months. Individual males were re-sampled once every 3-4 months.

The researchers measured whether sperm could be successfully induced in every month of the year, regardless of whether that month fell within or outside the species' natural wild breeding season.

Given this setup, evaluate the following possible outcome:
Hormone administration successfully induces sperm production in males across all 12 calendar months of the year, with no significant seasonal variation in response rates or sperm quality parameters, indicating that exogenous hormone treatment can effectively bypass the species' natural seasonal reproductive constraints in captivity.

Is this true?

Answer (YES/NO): NO